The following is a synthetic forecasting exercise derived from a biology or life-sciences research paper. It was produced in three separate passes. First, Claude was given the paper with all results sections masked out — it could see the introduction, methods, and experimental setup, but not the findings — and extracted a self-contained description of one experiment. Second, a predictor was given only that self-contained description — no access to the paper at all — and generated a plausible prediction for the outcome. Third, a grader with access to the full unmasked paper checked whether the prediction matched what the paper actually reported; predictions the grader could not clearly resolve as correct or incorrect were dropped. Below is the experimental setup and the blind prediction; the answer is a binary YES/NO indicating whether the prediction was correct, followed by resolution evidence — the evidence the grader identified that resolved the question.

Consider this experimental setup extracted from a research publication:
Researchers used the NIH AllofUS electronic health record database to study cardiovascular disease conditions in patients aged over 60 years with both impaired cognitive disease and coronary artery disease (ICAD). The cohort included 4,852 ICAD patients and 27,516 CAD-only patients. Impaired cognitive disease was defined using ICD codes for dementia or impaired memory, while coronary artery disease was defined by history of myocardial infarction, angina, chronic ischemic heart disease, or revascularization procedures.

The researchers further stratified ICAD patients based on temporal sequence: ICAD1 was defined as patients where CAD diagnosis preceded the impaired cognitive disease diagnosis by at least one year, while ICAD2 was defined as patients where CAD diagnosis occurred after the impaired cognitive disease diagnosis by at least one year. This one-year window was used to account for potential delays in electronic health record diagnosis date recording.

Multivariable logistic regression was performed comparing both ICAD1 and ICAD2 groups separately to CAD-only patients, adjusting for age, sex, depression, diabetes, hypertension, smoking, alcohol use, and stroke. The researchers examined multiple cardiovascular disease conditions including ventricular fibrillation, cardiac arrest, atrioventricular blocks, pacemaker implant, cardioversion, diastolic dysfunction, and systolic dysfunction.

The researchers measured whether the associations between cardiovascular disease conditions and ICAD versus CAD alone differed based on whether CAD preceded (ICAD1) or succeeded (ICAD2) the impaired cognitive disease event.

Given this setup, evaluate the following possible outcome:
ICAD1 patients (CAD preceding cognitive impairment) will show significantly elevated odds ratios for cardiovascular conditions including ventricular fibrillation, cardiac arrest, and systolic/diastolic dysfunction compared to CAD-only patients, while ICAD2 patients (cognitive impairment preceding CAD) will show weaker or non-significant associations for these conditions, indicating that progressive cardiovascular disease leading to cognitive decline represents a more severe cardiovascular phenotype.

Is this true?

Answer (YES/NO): NO